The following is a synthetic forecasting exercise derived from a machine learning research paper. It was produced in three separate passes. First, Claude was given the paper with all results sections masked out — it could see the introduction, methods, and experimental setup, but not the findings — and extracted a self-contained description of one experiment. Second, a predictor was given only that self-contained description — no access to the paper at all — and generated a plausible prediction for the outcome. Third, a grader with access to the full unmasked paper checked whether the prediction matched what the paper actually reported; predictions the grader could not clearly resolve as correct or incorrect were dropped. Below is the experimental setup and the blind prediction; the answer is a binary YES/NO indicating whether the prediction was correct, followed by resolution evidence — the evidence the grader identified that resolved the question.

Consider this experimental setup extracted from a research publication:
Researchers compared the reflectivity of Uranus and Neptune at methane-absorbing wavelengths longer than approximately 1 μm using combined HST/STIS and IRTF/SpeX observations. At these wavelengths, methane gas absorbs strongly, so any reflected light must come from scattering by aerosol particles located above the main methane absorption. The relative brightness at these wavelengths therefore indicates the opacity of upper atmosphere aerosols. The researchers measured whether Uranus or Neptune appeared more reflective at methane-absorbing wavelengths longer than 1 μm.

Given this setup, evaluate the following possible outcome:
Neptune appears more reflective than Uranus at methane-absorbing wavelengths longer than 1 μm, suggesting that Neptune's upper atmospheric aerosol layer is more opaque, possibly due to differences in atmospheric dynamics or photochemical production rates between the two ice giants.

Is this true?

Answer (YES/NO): YES